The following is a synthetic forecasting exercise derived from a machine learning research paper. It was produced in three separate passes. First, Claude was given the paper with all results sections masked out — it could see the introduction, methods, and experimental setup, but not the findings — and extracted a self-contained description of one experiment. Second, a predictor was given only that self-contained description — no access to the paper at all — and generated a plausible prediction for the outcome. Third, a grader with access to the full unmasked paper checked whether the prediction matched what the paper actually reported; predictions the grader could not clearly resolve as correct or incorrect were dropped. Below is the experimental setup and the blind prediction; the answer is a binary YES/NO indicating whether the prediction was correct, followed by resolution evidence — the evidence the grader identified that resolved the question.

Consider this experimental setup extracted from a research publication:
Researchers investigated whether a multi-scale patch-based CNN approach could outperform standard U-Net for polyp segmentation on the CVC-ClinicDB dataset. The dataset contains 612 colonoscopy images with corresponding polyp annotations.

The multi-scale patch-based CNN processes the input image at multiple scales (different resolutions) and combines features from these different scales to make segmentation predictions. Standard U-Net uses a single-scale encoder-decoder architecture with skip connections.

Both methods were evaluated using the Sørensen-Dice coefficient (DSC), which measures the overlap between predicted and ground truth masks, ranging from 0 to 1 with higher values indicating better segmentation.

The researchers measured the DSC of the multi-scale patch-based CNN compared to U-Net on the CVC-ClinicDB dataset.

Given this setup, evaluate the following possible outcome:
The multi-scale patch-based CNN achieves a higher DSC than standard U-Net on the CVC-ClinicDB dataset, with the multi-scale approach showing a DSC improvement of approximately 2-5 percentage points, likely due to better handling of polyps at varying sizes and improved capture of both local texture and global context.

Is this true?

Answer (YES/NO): NO